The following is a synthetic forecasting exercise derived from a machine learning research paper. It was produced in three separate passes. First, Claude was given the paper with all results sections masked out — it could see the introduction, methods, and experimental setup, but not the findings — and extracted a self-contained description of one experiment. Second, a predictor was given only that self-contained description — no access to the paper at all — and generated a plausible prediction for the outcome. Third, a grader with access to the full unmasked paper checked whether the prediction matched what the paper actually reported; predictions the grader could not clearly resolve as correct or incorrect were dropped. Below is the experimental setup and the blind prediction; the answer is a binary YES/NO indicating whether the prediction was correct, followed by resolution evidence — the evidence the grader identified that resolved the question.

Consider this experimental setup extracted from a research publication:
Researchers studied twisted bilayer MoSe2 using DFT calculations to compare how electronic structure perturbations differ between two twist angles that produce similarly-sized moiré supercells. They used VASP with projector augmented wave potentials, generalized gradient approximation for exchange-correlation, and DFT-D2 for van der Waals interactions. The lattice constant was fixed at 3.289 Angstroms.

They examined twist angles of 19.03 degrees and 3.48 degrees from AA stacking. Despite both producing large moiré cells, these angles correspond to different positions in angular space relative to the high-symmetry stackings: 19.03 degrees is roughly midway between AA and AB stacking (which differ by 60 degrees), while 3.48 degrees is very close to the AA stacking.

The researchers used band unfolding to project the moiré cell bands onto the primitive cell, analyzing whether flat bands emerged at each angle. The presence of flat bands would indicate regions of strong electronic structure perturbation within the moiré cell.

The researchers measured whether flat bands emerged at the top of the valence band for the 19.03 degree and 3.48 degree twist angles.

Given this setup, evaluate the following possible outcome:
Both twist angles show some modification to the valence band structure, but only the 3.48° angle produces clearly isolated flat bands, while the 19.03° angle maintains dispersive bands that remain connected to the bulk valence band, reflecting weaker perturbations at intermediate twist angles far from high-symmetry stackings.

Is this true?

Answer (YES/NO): YES